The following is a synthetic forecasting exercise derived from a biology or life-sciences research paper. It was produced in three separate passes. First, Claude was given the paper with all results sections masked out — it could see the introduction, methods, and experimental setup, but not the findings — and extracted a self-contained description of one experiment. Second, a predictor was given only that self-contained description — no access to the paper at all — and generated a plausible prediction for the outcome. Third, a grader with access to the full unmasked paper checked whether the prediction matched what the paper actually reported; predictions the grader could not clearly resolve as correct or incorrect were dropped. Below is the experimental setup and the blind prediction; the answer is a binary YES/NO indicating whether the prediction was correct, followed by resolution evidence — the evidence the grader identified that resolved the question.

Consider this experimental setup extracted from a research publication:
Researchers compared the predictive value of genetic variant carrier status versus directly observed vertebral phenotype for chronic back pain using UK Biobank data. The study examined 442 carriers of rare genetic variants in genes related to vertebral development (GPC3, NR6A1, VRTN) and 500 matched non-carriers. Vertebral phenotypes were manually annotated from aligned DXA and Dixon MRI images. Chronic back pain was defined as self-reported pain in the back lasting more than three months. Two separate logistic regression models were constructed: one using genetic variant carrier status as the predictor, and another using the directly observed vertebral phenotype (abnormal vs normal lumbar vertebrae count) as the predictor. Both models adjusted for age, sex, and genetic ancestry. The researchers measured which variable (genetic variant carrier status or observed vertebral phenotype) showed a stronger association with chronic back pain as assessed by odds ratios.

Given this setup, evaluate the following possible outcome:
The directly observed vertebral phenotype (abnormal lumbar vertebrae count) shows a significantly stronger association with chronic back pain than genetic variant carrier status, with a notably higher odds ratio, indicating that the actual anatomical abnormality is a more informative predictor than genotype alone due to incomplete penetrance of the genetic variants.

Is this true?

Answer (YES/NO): YES